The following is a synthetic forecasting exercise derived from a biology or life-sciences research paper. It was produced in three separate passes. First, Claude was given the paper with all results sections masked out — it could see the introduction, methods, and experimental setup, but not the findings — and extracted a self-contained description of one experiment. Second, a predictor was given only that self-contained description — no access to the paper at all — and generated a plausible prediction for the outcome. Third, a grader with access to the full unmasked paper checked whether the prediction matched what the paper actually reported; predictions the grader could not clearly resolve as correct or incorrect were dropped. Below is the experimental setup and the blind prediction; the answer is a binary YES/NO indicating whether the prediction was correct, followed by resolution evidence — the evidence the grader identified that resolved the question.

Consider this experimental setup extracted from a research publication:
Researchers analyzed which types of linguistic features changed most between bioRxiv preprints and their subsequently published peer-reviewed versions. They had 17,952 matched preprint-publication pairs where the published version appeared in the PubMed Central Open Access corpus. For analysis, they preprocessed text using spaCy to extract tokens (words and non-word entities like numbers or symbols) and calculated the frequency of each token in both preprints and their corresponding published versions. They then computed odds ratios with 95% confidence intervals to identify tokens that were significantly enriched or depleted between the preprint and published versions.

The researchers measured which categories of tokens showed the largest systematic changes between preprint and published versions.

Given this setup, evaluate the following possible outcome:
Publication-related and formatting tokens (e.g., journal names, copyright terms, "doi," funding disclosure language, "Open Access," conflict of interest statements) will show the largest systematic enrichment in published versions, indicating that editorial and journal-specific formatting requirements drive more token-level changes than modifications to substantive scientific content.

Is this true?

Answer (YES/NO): NO